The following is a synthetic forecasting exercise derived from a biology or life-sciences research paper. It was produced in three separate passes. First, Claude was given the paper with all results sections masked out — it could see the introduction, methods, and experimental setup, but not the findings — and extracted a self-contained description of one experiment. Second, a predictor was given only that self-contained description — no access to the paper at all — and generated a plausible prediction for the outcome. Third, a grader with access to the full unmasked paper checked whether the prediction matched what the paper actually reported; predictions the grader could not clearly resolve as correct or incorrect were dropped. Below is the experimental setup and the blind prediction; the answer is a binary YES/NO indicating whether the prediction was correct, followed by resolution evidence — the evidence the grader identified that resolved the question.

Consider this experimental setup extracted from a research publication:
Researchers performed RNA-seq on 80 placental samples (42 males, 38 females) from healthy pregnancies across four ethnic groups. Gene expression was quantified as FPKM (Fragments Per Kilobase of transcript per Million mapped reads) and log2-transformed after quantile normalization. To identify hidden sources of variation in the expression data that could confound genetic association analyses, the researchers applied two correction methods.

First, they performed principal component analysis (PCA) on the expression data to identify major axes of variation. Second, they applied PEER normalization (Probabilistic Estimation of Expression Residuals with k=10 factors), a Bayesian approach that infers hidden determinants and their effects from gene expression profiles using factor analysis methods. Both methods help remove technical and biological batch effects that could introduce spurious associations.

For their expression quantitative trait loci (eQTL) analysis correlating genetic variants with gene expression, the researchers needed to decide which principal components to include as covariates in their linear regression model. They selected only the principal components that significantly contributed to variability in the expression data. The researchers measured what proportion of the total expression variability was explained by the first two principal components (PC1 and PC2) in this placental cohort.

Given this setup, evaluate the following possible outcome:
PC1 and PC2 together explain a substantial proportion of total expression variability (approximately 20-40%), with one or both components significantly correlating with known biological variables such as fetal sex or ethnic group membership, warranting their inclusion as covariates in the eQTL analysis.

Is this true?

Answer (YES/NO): YES